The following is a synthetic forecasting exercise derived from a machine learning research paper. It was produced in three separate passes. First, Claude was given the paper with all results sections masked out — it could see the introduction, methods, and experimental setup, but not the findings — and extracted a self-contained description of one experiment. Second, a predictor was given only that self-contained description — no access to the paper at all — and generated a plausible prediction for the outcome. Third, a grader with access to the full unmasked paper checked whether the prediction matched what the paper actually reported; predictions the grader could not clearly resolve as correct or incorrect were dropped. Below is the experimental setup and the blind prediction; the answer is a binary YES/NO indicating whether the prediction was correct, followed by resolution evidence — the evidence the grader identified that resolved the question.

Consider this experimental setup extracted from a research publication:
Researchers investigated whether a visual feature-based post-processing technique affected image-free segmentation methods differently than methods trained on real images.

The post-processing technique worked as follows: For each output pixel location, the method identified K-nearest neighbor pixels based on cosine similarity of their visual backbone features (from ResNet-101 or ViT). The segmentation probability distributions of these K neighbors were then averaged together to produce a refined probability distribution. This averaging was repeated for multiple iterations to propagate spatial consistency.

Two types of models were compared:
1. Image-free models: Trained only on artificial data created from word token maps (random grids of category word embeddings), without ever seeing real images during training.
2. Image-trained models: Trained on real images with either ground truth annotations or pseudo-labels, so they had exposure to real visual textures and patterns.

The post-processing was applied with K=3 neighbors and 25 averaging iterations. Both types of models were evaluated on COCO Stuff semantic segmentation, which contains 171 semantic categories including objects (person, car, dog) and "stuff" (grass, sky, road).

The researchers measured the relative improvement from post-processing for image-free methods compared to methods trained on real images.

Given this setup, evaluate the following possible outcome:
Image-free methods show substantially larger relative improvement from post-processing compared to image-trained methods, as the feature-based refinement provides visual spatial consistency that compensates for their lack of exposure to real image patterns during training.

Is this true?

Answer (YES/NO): YES